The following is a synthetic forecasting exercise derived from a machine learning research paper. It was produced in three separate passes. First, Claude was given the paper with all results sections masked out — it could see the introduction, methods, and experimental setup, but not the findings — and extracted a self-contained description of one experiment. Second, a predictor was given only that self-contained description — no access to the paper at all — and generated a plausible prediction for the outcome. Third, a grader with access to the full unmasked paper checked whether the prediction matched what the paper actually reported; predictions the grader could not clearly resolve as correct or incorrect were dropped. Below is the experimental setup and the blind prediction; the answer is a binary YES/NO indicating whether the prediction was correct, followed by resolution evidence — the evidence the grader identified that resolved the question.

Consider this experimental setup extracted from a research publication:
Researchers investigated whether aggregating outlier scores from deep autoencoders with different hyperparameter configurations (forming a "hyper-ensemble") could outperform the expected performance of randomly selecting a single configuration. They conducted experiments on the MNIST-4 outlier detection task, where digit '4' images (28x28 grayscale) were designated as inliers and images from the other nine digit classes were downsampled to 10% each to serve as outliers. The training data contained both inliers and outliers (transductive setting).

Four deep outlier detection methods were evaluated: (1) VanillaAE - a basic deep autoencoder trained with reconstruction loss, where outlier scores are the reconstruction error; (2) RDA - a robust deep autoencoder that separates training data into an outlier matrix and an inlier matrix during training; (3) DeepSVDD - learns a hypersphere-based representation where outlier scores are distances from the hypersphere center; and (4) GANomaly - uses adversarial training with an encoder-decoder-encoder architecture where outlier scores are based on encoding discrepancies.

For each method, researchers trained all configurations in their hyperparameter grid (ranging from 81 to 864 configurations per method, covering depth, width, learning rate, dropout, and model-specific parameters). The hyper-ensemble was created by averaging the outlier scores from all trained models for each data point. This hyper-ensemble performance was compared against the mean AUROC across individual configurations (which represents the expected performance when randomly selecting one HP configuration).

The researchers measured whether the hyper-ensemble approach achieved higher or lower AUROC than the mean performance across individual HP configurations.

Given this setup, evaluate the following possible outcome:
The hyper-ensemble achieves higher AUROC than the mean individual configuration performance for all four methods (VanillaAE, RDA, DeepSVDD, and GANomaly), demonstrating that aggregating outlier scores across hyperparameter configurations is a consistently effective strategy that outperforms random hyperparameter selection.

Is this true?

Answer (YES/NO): YES